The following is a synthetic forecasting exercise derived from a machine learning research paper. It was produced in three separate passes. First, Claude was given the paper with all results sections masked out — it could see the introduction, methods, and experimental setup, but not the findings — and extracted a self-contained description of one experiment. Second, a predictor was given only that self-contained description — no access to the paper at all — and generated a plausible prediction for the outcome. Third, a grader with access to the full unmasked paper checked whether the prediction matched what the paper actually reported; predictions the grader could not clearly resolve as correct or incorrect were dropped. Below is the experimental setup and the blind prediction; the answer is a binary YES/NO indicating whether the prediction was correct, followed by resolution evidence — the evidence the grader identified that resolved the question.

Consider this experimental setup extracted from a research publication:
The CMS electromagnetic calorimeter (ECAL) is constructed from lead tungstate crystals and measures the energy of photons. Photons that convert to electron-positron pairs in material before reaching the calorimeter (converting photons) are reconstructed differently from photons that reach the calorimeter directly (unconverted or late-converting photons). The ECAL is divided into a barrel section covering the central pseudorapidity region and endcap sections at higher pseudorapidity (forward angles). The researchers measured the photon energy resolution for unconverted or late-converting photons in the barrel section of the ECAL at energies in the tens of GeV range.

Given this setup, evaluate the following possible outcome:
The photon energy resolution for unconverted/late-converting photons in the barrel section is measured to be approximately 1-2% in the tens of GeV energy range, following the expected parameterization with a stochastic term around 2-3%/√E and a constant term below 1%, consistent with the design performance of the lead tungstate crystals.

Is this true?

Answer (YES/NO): NO